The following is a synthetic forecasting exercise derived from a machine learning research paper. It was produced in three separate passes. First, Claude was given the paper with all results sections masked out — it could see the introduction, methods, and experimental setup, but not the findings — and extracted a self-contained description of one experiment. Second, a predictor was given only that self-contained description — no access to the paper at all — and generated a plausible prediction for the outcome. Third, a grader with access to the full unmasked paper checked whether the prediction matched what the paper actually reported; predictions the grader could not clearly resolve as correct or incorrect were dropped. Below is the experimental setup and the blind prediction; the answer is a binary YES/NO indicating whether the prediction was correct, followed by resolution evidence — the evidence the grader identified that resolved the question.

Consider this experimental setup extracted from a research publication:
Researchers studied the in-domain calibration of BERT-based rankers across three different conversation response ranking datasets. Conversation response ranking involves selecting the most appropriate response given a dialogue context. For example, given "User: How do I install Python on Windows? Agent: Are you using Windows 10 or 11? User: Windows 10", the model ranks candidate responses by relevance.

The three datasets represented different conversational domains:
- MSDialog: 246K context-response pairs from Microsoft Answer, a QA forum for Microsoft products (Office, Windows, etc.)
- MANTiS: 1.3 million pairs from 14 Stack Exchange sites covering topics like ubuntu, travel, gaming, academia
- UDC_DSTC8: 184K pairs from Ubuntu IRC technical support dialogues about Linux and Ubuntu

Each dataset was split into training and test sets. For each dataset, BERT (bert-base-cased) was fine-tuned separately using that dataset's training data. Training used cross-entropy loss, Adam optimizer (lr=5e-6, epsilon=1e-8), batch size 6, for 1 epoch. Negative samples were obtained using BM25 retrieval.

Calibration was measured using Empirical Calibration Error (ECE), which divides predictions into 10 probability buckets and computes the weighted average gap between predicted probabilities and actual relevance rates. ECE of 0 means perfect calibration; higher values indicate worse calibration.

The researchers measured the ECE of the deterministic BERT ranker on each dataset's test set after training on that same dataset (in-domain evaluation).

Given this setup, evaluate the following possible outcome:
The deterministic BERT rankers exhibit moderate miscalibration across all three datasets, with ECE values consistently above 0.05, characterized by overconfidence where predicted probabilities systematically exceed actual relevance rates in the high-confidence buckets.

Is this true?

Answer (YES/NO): NO